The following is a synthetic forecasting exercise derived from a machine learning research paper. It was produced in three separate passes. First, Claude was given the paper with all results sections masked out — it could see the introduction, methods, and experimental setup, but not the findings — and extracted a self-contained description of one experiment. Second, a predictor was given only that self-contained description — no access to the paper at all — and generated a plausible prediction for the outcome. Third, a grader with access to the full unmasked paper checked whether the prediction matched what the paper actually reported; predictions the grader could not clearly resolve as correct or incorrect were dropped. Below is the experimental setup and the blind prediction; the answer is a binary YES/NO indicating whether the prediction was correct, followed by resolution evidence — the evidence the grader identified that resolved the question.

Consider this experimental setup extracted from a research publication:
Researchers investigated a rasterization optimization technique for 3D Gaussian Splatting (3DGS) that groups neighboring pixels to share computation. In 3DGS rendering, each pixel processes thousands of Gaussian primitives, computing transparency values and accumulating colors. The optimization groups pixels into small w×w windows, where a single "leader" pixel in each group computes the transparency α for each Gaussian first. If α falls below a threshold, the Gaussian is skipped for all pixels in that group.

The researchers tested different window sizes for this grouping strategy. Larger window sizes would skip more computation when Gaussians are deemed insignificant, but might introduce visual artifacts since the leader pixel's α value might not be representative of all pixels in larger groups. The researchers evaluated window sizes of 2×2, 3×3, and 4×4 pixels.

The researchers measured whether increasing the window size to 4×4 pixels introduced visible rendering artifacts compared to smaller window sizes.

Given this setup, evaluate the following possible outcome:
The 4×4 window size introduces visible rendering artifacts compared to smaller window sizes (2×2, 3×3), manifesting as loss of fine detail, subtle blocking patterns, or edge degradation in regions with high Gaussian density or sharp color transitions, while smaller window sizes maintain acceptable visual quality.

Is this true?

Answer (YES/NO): YES